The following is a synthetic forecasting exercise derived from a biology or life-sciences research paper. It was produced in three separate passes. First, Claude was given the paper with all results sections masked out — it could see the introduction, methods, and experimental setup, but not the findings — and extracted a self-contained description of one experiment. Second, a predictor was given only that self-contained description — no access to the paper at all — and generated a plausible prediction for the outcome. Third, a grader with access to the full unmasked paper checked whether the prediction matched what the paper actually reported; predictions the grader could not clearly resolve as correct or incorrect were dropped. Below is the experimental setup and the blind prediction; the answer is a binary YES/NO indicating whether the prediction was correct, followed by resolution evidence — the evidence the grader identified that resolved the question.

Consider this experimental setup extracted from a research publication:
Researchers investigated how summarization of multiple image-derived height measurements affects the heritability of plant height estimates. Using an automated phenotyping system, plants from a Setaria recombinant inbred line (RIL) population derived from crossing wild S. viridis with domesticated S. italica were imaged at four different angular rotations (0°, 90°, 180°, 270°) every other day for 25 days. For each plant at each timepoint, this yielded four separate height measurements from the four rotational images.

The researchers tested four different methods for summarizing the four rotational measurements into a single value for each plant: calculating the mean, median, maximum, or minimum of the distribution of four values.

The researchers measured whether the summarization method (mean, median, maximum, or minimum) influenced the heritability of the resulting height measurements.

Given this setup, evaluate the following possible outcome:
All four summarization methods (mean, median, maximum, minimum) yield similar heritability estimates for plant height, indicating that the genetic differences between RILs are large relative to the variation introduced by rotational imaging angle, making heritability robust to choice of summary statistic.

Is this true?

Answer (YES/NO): YES